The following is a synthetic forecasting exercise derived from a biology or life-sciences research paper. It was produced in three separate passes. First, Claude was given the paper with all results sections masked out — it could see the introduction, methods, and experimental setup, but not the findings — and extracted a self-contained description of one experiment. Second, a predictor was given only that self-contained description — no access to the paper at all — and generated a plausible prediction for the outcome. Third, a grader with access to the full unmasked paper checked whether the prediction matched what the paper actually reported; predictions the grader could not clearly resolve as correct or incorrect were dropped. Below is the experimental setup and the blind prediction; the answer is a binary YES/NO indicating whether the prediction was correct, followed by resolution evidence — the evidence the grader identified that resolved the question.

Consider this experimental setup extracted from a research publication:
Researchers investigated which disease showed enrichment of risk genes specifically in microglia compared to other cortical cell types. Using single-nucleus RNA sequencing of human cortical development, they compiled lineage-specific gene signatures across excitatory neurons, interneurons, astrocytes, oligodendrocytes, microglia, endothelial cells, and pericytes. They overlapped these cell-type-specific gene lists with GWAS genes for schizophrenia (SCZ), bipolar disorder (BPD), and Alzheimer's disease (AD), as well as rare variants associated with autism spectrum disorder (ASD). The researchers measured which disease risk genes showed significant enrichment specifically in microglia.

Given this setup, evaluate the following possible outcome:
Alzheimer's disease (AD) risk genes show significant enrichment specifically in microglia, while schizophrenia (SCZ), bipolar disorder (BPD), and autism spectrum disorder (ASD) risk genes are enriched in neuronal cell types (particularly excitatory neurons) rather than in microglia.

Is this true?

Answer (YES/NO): YES